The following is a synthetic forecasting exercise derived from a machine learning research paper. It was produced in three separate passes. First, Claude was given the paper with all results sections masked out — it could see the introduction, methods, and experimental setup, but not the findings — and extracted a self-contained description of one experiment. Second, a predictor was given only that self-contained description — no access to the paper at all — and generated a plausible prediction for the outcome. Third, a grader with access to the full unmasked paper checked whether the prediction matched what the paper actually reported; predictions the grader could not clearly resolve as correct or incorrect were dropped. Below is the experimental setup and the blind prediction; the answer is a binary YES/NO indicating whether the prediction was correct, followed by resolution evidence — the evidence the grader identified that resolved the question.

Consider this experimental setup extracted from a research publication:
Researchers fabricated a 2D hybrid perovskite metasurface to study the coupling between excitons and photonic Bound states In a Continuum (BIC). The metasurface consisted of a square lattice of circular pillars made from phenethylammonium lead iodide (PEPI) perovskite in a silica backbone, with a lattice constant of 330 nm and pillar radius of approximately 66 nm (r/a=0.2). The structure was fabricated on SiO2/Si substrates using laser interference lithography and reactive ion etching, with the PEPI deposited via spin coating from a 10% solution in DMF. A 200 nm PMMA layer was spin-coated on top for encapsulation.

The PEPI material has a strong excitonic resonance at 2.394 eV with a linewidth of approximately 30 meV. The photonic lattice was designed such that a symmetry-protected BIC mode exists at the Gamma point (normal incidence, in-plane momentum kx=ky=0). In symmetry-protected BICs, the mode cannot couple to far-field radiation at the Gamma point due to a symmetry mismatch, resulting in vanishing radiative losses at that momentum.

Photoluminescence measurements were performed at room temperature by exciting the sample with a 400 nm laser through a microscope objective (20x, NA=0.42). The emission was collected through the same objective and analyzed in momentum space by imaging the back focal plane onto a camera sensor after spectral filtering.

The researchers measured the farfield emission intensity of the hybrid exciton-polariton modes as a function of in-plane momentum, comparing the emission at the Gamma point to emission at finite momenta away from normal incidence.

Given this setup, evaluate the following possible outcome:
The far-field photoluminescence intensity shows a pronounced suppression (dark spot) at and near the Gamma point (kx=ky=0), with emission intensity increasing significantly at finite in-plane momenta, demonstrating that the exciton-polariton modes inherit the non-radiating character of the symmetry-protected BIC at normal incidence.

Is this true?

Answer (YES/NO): YES